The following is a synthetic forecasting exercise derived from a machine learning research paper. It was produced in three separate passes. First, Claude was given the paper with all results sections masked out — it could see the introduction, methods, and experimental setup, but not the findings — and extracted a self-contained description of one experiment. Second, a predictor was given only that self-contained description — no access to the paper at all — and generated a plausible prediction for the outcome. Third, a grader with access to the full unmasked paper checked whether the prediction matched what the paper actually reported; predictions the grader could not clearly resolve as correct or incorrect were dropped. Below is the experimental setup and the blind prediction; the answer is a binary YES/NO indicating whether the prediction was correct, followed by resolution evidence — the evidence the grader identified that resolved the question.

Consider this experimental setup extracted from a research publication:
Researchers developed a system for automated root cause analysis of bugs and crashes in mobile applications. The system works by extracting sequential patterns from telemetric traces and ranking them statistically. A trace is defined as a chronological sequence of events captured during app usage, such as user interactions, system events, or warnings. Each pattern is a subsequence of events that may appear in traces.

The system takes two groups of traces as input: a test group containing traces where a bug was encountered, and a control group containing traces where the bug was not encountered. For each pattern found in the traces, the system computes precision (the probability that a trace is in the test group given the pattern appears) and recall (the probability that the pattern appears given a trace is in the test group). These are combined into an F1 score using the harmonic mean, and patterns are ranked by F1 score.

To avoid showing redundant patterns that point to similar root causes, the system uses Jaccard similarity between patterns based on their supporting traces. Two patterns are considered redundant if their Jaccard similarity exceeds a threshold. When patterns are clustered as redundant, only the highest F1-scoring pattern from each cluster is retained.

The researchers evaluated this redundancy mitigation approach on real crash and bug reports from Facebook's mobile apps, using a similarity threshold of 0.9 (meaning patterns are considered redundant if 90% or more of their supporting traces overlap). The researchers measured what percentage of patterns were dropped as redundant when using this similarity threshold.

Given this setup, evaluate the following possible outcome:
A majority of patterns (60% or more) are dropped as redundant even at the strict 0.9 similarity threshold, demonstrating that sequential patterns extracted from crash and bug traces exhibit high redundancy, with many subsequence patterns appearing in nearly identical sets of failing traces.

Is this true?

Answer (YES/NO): YES